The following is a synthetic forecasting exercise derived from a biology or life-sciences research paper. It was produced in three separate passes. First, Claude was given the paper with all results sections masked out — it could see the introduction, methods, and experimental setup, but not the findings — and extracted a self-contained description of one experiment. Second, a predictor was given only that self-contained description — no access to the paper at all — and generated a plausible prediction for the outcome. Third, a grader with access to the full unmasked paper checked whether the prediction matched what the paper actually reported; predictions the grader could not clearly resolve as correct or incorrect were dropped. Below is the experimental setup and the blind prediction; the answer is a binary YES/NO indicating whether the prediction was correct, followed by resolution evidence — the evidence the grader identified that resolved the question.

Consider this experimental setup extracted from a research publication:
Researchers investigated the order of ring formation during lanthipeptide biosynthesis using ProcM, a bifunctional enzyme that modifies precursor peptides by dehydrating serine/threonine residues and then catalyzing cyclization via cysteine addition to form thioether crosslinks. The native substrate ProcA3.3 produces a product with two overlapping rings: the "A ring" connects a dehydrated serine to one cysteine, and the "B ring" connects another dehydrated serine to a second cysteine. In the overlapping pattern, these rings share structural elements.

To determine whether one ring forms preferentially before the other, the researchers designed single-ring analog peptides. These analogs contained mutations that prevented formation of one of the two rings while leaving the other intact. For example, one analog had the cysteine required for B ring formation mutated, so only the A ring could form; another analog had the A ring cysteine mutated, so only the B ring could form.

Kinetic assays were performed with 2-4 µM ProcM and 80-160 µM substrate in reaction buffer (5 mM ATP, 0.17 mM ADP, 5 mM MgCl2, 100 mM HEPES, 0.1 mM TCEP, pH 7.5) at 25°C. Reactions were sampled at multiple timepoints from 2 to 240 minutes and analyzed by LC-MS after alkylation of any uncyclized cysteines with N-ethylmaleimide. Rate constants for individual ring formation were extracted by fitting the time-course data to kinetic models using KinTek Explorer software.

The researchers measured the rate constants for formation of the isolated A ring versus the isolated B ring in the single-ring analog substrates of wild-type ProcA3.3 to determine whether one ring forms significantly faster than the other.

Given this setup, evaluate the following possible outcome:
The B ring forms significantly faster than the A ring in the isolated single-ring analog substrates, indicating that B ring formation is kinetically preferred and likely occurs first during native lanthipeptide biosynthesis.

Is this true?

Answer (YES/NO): NO